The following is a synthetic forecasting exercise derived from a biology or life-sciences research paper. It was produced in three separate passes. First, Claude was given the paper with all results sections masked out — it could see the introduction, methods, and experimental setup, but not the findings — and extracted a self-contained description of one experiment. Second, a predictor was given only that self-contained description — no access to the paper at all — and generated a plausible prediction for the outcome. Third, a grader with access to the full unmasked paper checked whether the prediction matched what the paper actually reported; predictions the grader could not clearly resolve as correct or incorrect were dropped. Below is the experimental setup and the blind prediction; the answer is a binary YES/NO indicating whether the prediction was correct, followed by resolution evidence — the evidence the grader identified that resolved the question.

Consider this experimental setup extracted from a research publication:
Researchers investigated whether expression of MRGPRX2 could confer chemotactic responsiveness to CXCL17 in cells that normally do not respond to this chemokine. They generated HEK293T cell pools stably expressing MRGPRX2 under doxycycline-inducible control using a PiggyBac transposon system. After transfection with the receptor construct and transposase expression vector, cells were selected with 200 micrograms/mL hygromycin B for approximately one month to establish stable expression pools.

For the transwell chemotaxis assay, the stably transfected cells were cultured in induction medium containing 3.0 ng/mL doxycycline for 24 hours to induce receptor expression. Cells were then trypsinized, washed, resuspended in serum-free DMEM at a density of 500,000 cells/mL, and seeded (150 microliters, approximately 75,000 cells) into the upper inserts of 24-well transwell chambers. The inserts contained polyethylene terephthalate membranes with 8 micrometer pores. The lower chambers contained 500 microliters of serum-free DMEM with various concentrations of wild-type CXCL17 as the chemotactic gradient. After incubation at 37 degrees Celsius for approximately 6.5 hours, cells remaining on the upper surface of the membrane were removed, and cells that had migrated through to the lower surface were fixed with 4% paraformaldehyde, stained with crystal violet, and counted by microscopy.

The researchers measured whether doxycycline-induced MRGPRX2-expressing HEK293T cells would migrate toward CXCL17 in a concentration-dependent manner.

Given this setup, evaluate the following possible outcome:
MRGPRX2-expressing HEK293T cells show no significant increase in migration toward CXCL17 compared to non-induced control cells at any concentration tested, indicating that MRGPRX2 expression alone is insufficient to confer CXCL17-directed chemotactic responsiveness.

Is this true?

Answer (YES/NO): NO